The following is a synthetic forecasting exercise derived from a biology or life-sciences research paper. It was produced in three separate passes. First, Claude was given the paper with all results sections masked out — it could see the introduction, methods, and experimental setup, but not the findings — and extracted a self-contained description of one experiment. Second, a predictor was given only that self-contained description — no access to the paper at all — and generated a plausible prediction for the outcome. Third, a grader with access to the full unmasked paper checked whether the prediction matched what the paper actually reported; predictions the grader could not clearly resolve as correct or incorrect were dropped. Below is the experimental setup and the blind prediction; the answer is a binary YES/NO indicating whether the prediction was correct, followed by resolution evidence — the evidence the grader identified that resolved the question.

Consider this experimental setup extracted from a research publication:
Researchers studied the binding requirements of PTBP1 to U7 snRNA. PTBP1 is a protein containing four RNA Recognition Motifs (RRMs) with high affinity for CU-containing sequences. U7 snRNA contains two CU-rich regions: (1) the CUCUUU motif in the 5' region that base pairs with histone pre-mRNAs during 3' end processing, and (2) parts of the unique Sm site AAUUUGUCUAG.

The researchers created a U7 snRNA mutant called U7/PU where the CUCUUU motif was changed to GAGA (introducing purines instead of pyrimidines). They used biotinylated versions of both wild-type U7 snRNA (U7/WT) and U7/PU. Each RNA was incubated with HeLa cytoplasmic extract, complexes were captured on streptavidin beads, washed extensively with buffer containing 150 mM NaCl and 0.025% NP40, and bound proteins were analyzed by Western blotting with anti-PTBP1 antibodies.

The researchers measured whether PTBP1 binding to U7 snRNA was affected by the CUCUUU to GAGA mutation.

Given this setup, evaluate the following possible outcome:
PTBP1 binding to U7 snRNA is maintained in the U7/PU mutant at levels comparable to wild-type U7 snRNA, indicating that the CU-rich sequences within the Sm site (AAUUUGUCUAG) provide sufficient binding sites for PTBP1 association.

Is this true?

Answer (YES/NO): NO